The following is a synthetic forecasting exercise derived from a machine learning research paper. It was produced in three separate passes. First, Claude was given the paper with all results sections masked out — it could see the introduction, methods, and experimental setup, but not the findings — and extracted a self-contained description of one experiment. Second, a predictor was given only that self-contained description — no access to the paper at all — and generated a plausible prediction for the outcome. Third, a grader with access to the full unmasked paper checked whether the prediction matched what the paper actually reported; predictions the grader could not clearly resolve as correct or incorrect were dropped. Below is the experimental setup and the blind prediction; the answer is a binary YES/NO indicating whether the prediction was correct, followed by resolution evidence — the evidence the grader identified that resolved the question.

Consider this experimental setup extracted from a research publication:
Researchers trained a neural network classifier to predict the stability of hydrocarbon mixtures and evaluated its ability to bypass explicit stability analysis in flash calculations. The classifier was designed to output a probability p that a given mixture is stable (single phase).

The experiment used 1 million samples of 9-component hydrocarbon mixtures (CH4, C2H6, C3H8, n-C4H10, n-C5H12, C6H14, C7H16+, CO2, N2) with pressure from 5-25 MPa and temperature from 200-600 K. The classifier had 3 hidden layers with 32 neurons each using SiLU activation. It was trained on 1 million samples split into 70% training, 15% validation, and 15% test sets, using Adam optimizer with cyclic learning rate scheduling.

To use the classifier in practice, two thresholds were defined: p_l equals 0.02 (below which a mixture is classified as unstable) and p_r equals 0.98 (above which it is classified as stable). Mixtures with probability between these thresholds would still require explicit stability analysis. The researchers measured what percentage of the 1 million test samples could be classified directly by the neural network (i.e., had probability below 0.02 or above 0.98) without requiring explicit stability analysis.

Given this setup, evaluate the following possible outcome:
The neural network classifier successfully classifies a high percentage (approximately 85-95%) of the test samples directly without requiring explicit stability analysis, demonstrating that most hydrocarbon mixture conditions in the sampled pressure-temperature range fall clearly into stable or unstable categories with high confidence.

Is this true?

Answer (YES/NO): NO